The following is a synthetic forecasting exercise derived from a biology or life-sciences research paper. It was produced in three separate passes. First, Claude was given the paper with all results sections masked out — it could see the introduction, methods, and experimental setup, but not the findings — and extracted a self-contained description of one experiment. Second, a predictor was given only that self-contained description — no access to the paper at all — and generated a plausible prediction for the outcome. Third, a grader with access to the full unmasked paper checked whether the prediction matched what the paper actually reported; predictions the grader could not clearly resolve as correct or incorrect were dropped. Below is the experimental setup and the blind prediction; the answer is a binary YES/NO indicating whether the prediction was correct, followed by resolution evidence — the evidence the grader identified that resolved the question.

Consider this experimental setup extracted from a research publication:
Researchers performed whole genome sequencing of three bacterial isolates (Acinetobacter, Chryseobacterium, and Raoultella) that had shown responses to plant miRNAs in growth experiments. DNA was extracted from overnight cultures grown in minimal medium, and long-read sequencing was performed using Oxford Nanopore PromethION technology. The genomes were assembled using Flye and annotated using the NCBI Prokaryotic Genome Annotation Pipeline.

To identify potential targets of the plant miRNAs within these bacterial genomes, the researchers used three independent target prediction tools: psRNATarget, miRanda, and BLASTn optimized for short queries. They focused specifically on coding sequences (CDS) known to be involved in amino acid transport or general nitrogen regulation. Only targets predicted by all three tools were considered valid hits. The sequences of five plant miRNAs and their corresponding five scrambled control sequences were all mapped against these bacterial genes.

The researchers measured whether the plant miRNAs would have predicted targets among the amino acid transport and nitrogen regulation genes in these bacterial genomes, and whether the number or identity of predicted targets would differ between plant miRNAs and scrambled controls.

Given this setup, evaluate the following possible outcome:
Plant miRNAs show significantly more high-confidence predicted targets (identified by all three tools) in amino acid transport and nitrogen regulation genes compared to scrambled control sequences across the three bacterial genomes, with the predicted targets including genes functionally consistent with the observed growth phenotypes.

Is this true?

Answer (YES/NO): YES